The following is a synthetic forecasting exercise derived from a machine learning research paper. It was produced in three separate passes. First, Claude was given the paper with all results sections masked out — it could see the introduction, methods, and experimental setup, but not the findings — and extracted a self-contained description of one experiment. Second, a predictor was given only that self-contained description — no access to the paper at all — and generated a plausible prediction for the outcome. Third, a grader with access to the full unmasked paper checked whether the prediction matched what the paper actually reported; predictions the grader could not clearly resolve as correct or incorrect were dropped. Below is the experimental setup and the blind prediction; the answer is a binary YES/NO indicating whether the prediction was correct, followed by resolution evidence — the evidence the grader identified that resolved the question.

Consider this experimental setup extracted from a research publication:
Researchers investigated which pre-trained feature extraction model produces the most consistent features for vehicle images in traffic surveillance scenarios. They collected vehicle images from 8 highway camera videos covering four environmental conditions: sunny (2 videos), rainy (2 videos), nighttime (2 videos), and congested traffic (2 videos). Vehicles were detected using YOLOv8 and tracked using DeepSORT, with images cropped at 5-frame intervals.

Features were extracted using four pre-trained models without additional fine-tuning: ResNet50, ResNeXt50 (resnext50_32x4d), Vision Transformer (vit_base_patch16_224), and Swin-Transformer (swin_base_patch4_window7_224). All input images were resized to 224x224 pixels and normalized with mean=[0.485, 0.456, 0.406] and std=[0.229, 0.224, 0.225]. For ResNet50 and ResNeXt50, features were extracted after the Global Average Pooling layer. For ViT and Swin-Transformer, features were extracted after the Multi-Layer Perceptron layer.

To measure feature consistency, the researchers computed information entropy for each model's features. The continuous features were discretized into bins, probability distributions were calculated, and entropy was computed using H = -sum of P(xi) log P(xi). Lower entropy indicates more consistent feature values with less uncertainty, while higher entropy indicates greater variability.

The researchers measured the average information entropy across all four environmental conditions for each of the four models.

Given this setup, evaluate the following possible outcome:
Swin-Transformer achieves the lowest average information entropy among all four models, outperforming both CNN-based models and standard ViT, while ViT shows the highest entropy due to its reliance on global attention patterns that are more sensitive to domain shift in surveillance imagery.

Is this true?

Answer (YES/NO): NO